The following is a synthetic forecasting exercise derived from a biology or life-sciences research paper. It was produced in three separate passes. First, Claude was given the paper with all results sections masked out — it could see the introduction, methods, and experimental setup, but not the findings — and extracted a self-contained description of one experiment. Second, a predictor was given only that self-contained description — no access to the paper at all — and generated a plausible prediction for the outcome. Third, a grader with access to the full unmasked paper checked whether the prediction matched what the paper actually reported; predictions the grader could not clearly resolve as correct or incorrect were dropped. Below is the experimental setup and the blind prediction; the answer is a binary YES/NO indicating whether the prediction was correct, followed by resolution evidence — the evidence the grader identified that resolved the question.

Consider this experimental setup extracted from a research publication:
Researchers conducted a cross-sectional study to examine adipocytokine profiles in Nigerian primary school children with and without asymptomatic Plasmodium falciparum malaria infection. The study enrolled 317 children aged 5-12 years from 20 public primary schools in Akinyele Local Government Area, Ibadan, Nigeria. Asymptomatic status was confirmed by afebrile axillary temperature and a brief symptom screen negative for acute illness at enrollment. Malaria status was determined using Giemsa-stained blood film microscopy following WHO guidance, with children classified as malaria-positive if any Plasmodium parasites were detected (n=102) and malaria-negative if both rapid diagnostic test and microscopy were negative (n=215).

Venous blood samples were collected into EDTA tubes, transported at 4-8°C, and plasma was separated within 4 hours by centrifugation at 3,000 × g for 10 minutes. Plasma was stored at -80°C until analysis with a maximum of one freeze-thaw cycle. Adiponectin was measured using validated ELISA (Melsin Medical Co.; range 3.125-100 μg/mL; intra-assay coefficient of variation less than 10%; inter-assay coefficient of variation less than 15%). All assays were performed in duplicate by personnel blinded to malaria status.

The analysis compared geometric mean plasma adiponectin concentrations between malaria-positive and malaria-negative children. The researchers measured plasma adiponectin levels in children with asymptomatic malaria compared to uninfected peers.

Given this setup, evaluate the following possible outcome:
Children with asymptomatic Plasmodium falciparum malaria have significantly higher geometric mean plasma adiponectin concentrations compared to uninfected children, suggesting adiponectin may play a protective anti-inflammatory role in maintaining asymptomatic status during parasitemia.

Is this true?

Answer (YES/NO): YES